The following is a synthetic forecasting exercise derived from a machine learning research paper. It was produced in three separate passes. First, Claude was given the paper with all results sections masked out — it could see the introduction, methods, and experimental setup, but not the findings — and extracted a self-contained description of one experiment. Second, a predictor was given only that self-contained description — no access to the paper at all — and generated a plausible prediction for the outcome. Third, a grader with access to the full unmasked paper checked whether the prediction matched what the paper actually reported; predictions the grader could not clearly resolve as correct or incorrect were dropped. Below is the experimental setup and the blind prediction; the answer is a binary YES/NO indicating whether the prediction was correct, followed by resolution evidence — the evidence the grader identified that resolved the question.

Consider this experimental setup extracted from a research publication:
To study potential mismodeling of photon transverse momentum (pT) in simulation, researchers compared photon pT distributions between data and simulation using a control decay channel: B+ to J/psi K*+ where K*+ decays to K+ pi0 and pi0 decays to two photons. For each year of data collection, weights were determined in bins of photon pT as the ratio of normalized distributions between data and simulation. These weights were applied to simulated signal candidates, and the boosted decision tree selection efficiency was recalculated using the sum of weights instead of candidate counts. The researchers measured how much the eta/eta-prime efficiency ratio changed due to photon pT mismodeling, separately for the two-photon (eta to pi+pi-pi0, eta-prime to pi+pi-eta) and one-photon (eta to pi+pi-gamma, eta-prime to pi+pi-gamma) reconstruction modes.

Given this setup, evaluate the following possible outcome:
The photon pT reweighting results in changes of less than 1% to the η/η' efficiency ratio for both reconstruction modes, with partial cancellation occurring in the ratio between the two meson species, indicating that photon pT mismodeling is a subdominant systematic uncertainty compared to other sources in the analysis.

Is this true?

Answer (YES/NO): NO